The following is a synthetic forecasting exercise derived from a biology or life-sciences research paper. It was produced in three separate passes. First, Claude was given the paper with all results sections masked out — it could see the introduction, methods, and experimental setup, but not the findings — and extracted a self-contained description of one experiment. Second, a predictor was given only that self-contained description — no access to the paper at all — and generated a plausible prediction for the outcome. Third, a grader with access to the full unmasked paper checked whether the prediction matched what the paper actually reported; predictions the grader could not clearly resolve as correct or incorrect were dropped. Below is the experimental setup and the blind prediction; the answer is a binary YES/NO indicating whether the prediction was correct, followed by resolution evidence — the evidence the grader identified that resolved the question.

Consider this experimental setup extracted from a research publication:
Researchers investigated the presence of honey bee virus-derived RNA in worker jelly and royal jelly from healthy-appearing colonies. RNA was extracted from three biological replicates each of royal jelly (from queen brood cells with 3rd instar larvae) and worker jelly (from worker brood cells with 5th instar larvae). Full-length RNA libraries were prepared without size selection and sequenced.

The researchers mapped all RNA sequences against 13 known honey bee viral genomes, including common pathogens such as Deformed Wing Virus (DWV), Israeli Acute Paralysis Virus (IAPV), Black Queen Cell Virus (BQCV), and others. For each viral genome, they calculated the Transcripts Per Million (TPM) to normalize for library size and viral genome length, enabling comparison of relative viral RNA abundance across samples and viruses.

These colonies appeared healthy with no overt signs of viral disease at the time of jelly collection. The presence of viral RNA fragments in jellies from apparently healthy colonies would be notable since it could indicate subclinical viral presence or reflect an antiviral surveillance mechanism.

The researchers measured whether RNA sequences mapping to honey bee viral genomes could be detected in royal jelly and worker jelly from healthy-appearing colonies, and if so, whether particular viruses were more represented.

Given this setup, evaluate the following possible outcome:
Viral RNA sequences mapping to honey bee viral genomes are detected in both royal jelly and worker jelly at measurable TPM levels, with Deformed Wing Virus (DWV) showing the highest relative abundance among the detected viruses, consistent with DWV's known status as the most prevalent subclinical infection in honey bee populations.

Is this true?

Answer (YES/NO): NO